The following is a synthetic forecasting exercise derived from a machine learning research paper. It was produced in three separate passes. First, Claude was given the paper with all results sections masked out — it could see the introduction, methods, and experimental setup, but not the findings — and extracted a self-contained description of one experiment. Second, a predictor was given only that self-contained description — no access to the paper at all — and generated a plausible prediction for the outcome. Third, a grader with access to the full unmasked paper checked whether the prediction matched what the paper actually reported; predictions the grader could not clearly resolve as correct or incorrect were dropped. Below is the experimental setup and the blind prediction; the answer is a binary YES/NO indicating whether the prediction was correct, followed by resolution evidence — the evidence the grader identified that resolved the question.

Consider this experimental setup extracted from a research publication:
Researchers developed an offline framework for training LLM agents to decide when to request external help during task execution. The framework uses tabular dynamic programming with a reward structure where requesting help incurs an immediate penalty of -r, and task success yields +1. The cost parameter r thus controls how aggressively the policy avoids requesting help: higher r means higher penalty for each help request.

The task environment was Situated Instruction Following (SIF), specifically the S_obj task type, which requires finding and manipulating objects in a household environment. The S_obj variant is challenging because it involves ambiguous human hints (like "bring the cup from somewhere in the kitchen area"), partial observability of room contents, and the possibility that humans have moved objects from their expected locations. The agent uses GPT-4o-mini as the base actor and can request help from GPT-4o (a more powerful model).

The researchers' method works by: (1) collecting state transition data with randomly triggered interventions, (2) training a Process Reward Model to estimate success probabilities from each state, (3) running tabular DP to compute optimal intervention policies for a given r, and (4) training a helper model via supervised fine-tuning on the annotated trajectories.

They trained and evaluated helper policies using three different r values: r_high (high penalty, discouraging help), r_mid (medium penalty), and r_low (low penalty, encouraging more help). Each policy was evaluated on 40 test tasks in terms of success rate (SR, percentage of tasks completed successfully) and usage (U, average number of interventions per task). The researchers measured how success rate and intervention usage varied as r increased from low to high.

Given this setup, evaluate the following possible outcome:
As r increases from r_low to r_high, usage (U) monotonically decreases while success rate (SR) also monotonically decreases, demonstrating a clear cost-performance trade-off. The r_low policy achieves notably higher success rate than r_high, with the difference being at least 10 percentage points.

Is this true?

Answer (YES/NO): NO